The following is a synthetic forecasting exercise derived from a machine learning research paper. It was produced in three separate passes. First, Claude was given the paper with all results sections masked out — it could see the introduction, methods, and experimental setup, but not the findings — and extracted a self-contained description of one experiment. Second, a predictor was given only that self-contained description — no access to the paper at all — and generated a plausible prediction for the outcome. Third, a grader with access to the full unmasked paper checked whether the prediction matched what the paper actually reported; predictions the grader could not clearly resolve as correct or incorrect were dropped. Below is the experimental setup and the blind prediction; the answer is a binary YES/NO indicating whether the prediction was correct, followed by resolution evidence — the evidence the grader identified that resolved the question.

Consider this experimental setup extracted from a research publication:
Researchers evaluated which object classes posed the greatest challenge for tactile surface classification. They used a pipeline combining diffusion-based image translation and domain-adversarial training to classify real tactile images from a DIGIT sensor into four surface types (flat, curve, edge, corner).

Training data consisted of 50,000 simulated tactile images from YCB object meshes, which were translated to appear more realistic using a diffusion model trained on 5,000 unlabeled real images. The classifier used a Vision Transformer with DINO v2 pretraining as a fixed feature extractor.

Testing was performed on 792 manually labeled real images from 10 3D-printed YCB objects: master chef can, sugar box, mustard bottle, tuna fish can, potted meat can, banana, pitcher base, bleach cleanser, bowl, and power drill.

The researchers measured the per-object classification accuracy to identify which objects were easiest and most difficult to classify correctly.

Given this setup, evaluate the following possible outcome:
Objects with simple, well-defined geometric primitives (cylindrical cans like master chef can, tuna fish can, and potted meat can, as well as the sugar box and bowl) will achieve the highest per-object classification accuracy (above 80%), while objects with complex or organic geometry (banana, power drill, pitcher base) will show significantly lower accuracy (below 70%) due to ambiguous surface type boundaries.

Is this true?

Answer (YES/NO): NO